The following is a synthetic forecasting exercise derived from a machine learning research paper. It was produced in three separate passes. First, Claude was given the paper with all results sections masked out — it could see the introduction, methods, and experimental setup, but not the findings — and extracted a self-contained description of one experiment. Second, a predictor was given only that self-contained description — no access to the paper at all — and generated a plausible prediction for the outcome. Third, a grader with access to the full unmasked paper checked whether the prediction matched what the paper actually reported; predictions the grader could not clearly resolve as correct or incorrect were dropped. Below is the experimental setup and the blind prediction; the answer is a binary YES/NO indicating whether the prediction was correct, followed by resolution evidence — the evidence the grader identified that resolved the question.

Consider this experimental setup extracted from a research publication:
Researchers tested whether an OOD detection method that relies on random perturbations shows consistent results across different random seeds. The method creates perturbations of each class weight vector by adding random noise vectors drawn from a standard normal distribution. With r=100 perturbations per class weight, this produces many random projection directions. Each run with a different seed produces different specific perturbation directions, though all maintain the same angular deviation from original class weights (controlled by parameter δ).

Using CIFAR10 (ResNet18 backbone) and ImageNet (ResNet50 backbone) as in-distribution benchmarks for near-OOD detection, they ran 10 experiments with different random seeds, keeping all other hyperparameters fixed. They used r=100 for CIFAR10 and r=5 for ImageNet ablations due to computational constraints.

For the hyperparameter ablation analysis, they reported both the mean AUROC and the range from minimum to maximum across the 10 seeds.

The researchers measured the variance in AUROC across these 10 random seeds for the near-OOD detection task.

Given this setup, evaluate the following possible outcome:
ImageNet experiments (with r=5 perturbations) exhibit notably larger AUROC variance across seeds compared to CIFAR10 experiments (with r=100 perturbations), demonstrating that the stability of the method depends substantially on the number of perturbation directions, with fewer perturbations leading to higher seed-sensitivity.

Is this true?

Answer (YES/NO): YES